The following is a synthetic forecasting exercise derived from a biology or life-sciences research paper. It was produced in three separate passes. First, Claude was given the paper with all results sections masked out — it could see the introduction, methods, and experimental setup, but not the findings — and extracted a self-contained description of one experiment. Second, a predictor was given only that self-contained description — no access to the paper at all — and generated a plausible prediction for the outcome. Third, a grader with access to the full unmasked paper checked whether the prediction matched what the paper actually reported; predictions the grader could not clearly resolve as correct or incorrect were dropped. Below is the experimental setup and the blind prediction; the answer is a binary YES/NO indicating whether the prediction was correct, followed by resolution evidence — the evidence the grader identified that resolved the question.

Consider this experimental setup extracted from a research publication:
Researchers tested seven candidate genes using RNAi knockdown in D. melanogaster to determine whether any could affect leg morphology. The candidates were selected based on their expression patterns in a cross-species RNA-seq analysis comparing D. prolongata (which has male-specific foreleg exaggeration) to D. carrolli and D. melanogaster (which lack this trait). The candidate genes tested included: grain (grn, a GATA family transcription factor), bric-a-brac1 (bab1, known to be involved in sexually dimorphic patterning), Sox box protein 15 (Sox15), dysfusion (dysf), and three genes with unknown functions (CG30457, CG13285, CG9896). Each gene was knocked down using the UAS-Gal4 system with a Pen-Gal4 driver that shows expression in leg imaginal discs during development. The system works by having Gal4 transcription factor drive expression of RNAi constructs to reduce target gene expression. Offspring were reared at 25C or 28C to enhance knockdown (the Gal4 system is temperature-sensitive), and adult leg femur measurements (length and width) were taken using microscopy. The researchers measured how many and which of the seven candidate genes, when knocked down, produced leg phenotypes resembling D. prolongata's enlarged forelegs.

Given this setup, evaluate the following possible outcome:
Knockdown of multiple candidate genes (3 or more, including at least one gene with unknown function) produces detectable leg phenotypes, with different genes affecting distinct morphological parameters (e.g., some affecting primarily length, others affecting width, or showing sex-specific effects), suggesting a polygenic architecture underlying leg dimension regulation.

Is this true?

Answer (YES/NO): YES